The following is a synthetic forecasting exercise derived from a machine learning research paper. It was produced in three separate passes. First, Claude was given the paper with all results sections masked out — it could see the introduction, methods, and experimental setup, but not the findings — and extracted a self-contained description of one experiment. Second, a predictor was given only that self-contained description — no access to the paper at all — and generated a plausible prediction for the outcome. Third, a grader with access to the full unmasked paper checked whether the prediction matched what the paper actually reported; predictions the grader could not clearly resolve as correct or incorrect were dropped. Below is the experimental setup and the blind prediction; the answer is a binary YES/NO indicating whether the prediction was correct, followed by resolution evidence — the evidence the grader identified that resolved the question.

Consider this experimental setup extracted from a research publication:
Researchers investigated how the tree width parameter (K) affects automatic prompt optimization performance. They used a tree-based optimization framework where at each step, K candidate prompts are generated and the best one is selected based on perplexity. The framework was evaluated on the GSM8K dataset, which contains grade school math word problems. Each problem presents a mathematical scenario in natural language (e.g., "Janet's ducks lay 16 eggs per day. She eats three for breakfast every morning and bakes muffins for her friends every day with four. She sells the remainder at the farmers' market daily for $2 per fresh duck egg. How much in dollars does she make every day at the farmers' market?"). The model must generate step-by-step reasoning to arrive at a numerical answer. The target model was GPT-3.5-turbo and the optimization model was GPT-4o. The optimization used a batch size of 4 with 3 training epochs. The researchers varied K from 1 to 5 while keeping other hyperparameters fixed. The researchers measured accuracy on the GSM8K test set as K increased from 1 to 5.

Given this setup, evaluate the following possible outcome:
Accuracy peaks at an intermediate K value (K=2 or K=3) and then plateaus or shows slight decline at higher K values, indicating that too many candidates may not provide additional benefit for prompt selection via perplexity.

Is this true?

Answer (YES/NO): YES